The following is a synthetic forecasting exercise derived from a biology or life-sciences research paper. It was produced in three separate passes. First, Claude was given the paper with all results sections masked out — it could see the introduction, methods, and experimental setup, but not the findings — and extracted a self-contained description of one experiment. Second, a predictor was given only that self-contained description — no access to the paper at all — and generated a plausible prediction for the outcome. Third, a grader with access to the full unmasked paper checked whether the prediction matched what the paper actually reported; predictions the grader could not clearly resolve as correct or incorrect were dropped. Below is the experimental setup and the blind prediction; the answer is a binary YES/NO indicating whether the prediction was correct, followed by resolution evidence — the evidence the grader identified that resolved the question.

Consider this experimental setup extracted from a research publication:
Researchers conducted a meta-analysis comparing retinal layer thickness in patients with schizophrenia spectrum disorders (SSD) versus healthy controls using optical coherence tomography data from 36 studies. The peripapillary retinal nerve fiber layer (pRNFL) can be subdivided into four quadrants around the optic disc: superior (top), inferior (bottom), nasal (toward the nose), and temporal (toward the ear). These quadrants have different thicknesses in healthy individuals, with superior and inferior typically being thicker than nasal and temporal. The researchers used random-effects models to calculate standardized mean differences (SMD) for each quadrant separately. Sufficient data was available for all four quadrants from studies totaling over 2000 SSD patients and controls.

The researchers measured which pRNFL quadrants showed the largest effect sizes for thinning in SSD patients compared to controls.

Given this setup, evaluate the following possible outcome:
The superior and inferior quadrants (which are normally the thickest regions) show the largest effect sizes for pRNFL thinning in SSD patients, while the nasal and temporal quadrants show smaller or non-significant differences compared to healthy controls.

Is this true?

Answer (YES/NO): YES